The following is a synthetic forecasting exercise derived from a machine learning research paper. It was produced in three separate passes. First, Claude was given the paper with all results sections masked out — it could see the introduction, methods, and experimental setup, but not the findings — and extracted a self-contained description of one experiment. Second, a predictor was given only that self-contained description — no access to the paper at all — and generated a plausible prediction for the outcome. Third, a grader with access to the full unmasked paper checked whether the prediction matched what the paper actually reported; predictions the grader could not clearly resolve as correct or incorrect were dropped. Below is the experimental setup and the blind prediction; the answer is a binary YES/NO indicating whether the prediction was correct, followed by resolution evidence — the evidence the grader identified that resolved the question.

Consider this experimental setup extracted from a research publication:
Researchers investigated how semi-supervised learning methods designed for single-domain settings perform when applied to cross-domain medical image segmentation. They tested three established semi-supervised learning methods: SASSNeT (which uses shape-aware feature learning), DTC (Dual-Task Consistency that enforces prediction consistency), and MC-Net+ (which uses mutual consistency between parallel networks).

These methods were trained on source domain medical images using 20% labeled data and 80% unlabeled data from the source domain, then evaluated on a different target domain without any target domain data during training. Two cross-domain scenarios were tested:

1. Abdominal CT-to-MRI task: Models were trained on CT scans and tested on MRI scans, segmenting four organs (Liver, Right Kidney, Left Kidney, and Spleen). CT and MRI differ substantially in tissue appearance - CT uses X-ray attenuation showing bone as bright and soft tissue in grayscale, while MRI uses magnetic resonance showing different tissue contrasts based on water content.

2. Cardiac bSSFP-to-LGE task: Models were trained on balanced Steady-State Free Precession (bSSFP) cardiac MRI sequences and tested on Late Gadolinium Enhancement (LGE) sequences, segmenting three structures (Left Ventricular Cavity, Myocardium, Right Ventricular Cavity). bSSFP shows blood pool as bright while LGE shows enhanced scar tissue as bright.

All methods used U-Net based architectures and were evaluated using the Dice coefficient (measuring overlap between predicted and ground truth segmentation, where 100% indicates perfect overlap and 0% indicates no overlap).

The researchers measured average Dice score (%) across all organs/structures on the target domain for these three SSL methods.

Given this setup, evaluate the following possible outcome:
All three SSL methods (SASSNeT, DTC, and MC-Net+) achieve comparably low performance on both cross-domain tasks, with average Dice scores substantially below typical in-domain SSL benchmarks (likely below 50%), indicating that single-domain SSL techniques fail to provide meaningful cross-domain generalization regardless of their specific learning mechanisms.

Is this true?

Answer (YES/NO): YES